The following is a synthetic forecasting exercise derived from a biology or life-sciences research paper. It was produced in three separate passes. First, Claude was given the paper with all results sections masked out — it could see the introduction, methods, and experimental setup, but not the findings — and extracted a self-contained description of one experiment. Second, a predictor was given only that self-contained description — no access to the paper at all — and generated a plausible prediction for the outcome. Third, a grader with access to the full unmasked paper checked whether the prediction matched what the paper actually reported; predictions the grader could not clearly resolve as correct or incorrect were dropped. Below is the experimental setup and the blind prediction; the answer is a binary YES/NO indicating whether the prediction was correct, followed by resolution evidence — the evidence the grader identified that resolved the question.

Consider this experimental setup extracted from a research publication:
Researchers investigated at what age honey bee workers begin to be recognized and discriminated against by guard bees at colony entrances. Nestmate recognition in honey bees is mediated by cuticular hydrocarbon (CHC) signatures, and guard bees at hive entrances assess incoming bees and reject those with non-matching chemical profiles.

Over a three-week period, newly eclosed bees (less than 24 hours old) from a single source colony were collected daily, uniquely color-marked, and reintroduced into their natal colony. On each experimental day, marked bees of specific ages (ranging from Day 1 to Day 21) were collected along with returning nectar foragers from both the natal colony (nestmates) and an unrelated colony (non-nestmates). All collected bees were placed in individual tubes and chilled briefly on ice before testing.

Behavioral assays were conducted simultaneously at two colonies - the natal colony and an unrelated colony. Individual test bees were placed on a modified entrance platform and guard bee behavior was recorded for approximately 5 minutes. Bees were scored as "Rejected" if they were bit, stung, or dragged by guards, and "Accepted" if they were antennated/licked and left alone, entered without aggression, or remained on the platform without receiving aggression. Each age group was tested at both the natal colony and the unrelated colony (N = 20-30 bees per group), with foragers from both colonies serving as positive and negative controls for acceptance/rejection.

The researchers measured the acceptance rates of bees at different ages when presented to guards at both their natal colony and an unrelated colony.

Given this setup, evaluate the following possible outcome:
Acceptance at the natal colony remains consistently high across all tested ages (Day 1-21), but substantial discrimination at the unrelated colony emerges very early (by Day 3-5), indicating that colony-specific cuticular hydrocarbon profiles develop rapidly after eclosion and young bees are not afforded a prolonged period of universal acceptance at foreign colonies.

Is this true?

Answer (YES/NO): NO